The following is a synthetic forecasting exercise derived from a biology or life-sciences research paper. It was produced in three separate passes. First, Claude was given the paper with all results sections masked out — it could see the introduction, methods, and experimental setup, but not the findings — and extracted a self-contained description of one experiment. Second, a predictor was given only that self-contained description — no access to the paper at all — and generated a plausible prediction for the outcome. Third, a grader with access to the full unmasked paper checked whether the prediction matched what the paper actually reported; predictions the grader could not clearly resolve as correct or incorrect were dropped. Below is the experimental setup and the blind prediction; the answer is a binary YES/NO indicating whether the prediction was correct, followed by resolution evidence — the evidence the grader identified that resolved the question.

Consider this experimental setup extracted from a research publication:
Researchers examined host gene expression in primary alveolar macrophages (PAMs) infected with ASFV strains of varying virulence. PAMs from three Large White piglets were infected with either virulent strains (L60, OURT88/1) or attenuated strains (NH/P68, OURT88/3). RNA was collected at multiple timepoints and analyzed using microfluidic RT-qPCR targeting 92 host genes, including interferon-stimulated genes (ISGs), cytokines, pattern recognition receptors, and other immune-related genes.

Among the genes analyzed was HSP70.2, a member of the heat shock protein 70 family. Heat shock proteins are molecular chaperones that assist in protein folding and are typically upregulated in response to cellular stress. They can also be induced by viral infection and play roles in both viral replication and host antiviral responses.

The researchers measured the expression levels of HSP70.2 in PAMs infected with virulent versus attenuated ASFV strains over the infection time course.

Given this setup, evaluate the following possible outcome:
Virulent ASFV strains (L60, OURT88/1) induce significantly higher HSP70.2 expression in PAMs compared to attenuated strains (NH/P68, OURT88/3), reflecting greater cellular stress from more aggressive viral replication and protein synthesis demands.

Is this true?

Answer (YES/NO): NO